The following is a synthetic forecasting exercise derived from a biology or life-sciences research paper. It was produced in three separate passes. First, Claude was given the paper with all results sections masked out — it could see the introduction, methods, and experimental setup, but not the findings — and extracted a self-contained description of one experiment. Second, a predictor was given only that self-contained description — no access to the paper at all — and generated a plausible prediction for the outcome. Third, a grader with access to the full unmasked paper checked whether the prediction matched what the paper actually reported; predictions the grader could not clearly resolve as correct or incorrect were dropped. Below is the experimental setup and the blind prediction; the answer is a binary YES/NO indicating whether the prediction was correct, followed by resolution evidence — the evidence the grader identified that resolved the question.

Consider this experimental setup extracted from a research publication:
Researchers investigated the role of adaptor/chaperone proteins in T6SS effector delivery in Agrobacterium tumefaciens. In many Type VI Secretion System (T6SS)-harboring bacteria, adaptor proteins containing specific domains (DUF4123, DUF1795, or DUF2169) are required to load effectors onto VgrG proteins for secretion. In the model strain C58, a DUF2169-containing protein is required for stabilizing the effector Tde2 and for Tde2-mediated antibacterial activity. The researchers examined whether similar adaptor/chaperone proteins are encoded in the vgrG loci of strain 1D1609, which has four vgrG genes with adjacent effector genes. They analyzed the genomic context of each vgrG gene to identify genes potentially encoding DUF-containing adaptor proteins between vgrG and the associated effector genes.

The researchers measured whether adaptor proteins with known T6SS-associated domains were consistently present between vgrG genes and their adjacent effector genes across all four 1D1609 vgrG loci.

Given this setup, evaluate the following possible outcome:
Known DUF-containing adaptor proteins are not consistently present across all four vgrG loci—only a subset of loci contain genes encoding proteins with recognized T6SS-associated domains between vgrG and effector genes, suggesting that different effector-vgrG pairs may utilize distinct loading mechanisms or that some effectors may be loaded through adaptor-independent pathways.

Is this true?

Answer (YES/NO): NO